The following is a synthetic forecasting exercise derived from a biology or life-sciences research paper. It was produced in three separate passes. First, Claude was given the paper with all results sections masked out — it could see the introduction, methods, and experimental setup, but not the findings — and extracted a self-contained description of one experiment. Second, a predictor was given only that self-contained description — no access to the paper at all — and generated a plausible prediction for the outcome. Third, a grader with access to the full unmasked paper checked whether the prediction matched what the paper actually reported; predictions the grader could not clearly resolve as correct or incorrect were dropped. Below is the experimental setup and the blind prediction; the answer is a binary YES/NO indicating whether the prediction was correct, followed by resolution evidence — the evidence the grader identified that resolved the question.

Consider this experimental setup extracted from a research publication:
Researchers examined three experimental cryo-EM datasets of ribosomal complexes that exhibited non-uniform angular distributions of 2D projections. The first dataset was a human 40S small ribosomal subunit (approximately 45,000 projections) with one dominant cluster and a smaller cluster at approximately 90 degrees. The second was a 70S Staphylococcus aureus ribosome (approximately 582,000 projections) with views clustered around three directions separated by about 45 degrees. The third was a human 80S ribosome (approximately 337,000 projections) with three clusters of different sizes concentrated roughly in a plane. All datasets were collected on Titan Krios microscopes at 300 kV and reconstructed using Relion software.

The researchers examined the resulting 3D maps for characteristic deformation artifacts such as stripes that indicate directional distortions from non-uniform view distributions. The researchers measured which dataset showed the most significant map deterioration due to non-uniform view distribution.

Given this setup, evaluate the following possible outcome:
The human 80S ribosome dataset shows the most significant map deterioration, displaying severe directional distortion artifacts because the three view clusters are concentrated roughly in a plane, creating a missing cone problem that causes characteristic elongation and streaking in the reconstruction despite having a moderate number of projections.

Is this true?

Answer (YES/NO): YES